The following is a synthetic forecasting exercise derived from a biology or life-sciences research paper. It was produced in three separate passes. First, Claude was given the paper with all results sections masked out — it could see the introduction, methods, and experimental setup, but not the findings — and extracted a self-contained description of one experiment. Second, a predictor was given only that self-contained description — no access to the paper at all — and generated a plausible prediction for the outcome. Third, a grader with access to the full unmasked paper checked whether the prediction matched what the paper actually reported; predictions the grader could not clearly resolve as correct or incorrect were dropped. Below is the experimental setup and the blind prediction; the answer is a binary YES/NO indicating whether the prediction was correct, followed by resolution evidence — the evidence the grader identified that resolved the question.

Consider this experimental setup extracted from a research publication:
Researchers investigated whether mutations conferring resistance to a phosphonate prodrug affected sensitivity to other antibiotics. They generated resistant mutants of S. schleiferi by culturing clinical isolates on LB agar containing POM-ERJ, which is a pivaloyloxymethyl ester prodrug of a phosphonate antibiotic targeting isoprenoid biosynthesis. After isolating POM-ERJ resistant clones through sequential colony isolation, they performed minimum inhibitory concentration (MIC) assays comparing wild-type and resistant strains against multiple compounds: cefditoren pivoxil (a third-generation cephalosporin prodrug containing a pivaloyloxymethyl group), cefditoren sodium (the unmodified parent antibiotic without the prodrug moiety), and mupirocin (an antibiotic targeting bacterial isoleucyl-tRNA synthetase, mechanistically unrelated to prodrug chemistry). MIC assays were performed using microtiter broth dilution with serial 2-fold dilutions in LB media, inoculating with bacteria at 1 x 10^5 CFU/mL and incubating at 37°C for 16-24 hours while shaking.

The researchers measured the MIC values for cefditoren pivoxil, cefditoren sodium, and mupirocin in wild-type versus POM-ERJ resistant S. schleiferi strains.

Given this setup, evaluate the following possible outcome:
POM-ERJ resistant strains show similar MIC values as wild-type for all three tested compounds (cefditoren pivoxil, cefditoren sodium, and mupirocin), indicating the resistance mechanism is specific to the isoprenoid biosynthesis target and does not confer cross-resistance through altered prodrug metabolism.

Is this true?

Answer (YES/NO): NO